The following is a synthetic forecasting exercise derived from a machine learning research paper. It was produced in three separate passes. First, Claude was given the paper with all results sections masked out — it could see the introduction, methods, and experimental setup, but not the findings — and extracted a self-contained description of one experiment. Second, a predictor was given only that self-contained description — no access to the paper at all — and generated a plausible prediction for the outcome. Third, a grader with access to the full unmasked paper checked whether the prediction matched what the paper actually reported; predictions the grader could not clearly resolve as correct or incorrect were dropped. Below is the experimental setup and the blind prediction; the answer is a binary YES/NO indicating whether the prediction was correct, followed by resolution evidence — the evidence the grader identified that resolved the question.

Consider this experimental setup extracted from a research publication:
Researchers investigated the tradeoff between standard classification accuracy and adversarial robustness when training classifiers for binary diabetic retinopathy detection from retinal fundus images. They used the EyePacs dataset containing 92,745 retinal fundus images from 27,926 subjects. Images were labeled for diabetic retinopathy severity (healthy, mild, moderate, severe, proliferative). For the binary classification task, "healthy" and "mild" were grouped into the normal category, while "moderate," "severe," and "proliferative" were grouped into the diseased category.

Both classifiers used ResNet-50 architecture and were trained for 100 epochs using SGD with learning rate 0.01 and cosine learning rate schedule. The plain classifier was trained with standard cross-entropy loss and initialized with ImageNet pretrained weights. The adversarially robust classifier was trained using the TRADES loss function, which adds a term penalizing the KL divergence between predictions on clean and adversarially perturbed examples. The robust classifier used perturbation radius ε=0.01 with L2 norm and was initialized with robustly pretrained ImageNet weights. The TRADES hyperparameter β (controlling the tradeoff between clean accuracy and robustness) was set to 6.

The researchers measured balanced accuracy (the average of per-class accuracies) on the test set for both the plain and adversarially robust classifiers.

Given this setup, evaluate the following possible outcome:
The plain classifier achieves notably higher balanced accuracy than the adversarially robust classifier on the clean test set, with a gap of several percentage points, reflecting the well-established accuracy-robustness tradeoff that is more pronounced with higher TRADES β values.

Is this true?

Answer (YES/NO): YES